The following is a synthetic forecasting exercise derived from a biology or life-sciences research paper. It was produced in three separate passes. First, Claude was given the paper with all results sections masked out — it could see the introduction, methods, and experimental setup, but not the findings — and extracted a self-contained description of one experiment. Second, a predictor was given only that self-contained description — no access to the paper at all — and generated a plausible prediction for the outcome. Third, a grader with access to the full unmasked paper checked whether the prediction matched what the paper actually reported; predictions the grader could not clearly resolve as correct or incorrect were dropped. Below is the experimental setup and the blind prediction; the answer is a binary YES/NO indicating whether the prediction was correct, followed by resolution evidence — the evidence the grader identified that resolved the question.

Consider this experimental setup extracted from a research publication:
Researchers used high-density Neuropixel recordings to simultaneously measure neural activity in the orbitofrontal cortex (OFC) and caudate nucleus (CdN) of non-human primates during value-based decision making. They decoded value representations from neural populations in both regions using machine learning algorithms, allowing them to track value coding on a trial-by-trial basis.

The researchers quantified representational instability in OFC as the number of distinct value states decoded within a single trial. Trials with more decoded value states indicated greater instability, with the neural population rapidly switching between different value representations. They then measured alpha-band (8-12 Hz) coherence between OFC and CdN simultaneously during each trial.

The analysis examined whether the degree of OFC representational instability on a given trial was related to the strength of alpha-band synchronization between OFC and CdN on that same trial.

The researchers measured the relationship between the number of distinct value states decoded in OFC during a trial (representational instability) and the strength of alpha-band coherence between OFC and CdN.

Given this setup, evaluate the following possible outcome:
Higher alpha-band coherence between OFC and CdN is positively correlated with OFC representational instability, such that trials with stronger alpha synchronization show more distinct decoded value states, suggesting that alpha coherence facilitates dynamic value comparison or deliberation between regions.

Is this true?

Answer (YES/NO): YES